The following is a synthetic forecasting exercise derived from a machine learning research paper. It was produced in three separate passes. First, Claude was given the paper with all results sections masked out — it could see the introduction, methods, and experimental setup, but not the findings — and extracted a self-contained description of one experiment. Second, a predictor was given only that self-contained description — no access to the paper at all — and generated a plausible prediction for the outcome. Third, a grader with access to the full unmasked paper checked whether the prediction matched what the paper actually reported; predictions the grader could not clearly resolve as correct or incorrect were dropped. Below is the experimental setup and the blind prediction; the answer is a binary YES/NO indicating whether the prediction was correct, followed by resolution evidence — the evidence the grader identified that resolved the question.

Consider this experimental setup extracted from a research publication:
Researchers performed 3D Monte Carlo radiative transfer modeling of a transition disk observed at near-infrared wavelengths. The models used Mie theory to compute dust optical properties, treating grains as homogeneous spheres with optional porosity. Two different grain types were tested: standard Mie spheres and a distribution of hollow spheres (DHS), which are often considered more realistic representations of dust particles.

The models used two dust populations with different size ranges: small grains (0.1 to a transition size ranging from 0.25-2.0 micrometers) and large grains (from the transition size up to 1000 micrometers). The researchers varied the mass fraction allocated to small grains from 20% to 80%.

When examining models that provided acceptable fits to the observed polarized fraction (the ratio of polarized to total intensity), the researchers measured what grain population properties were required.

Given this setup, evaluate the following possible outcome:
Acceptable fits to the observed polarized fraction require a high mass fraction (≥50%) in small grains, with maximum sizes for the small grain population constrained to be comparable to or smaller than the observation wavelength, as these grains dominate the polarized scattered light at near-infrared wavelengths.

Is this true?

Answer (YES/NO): NO